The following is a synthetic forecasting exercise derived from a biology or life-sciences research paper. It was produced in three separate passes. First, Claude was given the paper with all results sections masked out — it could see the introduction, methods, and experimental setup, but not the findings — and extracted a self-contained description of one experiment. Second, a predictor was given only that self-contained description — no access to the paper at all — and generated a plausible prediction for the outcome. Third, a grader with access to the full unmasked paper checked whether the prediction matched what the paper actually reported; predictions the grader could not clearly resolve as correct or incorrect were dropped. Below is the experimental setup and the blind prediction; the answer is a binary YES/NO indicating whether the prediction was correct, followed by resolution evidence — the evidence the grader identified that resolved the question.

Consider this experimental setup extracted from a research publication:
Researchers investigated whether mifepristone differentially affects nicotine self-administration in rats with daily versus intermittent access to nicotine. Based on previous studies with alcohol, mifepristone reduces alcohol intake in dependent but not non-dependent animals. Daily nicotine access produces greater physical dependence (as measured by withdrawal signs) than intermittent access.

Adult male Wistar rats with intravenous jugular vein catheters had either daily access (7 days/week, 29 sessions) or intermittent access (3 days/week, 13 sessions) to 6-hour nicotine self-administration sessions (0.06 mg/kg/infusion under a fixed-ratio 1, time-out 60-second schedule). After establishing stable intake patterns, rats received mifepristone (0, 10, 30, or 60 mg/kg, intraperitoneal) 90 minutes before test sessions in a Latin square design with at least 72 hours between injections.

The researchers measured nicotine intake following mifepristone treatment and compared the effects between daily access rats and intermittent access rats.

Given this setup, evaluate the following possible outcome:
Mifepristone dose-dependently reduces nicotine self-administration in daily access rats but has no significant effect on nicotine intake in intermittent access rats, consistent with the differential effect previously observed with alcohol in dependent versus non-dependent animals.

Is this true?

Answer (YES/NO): NO